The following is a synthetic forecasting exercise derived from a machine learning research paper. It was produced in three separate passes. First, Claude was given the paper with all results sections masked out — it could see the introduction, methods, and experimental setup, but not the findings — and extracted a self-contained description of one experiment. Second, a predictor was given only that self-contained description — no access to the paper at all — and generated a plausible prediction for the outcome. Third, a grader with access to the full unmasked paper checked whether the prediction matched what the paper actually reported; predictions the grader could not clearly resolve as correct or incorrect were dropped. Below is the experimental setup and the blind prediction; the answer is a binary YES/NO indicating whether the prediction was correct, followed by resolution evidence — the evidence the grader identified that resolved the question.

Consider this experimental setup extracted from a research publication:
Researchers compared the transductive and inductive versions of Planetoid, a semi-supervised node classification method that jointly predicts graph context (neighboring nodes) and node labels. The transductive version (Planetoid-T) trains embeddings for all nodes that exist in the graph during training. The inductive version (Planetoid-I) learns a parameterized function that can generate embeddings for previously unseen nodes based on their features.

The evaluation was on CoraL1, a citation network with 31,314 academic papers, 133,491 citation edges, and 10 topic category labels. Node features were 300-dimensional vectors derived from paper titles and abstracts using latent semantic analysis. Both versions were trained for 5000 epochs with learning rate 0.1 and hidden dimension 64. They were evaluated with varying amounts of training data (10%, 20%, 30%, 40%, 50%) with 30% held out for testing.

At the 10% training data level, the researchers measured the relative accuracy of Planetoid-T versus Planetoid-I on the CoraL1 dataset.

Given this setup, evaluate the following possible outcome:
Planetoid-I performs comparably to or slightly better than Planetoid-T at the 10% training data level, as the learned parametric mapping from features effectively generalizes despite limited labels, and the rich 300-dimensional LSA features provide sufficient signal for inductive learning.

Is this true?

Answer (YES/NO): NO